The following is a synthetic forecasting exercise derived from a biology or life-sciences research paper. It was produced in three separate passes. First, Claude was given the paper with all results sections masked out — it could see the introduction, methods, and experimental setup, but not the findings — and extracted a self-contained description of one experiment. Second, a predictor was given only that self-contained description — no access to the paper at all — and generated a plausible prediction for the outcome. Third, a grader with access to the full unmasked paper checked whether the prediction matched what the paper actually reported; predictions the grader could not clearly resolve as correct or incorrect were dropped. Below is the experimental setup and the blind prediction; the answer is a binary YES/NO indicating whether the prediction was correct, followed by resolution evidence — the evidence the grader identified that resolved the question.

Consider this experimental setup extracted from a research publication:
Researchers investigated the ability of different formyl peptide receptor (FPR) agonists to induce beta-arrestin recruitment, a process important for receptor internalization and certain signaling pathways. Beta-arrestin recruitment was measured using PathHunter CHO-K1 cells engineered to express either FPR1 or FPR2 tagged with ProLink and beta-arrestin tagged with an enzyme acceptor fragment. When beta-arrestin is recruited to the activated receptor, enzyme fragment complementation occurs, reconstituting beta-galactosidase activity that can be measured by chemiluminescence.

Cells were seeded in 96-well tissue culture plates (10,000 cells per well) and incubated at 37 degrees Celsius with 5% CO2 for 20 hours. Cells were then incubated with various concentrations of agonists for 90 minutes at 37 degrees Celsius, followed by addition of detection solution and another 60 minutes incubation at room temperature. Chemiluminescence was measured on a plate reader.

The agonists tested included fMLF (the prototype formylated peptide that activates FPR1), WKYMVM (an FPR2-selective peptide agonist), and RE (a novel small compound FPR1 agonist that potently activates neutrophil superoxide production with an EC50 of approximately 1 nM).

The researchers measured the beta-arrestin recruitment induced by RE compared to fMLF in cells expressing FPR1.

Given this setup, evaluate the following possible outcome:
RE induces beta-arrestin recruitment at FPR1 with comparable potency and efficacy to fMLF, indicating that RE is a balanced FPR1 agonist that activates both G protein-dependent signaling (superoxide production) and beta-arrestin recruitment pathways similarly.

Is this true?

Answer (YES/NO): NO